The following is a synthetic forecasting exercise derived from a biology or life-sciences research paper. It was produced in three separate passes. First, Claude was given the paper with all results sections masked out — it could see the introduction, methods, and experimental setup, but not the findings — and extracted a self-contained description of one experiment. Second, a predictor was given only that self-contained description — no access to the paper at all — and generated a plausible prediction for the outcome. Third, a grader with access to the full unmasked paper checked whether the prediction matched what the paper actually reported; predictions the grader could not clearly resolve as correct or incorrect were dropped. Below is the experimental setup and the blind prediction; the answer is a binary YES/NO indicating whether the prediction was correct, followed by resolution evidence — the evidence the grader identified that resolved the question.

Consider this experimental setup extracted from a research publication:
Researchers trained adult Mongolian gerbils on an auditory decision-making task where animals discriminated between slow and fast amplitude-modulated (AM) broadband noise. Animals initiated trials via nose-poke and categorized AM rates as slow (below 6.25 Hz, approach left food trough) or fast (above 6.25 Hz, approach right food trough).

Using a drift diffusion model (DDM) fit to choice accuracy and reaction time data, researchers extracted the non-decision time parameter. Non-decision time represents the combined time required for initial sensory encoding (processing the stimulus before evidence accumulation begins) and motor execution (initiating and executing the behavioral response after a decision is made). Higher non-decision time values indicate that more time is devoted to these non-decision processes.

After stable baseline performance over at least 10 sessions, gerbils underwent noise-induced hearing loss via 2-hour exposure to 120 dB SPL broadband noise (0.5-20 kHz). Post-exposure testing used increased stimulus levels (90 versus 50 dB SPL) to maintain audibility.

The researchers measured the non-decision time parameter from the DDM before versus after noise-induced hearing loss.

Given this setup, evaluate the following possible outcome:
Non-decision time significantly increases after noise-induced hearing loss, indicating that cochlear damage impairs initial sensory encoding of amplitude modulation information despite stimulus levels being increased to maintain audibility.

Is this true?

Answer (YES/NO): NO